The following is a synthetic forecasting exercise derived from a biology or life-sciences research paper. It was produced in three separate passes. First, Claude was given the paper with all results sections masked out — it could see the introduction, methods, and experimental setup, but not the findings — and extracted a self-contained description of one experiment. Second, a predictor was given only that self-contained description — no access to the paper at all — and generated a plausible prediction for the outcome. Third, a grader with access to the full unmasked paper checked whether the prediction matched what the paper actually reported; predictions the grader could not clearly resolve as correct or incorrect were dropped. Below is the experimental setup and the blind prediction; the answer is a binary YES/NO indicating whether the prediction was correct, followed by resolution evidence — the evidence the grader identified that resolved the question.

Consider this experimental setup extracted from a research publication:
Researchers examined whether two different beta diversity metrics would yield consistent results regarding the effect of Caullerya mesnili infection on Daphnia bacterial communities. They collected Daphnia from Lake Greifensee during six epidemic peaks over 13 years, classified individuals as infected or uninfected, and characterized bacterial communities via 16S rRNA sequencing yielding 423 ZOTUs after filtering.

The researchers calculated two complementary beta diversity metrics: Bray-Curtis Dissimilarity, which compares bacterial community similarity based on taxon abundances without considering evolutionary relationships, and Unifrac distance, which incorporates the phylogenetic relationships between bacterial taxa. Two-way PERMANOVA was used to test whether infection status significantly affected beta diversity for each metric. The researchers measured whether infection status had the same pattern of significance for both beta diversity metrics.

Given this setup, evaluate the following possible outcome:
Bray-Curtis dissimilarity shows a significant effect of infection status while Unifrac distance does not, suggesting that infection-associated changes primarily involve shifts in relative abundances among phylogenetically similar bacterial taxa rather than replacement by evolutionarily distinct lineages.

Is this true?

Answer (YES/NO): NO